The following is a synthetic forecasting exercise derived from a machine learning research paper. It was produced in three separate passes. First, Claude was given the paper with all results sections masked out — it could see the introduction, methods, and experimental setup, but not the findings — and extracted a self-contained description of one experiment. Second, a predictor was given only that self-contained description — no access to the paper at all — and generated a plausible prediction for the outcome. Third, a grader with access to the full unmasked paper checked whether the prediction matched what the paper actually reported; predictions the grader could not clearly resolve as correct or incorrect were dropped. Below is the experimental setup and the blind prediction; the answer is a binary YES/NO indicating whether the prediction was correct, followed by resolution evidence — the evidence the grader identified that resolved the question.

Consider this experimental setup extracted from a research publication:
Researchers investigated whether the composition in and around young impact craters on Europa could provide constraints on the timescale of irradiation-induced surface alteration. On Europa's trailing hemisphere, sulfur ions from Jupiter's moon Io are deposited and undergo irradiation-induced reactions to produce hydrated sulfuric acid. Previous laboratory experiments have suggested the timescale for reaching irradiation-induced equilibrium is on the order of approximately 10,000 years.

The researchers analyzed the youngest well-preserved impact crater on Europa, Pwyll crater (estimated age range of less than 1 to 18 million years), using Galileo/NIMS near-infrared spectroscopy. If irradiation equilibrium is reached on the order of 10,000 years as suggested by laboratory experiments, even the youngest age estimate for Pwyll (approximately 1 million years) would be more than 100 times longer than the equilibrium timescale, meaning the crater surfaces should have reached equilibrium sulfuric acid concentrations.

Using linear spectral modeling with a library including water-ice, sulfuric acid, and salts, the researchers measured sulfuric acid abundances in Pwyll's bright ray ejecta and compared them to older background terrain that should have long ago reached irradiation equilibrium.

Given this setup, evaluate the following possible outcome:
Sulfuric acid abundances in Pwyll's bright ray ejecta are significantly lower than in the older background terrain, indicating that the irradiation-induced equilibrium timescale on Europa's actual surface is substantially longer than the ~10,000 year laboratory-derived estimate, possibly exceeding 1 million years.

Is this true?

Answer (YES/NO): YES